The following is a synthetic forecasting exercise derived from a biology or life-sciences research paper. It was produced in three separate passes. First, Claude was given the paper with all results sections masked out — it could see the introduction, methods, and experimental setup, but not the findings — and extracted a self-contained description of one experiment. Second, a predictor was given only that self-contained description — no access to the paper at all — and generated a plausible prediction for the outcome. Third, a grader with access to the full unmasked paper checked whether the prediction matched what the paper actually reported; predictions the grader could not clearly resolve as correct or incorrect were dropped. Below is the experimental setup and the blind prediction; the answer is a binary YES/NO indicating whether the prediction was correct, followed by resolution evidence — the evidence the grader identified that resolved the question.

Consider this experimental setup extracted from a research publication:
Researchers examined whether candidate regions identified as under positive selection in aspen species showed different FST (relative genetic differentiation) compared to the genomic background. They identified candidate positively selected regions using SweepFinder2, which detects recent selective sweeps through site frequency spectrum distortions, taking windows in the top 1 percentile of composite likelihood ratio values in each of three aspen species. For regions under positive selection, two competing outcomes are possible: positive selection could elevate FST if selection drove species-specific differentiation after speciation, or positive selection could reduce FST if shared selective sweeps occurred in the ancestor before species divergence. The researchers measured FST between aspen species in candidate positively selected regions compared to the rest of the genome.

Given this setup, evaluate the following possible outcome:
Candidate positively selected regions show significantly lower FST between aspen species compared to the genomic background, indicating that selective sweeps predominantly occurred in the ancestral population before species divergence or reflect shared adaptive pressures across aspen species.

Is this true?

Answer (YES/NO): NO